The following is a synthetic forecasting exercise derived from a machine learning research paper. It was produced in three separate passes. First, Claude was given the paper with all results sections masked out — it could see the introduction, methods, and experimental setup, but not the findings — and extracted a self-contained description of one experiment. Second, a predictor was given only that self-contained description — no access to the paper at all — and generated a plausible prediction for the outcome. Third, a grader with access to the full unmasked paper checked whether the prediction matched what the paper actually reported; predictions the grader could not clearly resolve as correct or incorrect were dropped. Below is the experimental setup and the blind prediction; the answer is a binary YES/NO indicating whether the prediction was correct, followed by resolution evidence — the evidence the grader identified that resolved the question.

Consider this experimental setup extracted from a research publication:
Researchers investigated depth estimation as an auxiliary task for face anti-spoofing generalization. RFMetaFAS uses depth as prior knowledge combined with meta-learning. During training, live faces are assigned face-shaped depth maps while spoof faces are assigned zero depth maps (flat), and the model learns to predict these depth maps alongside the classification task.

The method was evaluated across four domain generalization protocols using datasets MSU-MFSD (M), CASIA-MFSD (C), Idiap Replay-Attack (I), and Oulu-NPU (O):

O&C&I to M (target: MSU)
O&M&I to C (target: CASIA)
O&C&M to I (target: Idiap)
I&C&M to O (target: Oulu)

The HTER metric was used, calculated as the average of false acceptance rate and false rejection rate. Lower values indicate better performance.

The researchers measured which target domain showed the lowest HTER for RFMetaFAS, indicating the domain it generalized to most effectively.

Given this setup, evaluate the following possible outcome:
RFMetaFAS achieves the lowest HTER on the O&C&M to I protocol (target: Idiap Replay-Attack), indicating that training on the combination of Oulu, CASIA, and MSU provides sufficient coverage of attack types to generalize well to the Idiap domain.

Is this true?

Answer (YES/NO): NO